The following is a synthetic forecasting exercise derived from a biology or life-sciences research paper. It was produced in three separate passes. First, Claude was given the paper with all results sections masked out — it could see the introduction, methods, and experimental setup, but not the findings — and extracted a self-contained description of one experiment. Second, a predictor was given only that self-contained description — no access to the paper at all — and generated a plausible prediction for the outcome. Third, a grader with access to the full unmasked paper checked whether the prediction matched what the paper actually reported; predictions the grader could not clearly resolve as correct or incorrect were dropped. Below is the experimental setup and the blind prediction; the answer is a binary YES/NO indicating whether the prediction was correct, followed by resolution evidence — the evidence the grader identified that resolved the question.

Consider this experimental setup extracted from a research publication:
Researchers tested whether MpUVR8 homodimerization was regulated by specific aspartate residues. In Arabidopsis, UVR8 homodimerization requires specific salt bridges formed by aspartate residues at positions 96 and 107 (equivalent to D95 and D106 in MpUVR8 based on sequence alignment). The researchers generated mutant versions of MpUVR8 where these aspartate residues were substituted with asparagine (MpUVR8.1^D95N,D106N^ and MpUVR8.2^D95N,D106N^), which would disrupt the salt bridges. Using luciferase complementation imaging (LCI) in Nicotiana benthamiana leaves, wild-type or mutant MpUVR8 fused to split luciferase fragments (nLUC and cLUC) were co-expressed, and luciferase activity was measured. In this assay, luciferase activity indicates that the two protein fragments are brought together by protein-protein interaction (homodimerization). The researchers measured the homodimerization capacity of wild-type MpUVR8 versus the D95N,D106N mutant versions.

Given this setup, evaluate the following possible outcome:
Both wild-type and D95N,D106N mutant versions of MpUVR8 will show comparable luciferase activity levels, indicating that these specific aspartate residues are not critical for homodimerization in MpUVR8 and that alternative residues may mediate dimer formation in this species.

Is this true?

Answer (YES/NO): NO